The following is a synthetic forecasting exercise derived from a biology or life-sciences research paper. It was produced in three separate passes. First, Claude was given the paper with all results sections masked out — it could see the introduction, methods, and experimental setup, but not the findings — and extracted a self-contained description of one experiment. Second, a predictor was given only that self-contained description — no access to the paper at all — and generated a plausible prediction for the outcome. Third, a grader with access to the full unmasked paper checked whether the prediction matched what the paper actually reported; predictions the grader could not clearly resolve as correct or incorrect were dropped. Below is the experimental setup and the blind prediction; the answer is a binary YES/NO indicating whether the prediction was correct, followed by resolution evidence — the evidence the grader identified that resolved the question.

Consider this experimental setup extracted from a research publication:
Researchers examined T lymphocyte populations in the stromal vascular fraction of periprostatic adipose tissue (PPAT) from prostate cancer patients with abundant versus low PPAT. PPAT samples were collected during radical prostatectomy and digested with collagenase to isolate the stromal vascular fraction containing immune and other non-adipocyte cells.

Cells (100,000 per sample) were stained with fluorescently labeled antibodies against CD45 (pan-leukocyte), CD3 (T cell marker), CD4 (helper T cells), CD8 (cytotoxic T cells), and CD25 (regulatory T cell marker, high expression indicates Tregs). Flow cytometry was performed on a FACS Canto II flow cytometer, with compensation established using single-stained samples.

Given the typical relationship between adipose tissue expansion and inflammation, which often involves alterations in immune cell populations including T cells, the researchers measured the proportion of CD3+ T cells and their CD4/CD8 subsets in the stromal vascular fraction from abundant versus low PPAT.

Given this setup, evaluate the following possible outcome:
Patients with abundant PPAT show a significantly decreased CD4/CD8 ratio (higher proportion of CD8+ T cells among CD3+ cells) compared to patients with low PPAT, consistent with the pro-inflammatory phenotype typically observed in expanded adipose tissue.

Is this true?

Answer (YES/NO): NO